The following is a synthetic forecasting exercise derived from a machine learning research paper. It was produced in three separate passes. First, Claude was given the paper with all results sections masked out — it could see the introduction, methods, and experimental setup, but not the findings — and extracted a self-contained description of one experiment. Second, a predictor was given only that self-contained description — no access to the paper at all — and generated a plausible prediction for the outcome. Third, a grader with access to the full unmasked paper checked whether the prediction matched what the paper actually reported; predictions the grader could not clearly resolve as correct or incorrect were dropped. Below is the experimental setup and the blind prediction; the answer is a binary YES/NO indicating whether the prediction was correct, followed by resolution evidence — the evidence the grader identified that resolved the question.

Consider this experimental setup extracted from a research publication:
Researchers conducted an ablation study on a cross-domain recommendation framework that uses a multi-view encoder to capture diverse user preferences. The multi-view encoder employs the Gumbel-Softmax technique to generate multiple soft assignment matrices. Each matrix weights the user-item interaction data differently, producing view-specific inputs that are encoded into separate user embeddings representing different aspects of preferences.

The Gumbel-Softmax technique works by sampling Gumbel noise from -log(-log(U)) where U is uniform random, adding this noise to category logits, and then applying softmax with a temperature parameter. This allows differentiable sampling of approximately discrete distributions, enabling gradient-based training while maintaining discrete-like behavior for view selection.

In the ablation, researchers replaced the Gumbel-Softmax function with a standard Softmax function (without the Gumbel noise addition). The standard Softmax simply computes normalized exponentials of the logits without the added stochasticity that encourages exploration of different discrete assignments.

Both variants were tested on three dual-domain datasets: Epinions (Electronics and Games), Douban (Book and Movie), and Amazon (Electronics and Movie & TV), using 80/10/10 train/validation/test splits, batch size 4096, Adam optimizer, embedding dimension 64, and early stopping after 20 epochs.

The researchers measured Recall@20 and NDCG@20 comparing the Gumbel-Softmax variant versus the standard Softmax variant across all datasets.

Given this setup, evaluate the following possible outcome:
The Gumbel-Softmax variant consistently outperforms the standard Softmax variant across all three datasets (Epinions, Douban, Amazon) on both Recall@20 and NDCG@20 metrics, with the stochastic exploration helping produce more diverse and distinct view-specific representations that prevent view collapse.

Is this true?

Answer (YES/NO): YES